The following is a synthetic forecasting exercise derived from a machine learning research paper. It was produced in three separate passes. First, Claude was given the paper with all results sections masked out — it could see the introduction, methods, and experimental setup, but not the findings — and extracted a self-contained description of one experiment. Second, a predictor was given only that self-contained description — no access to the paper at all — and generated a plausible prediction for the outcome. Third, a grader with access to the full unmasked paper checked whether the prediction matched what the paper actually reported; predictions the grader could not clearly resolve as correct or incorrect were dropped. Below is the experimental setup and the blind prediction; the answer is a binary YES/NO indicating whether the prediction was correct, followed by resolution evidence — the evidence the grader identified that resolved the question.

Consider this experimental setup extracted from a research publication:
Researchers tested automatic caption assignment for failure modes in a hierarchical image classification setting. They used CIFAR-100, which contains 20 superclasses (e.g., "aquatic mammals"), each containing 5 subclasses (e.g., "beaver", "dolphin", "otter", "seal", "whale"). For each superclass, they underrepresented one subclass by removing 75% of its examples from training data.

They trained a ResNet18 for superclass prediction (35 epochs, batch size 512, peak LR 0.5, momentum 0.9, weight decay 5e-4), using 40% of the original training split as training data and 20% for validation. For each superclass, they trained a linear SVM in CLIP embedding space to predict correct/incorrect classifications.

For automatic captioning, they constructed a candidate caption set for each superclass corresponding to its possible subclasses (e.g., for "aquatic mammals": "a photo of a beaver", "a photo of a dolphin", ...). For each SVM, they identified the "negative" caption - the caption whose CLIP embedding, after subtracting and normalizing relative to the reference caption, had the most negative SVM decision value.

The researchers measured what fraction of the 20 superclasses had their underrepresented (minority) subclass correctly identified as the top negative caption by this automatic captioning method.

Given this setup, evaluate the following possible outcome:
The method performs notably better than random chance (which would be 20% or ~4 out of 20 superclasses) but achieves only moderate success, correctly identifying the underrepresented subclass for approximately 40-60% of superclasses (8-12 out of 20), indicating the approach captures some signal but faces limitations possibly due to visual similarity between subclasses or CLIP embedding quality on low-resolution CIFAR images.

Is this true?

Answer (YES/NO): NO